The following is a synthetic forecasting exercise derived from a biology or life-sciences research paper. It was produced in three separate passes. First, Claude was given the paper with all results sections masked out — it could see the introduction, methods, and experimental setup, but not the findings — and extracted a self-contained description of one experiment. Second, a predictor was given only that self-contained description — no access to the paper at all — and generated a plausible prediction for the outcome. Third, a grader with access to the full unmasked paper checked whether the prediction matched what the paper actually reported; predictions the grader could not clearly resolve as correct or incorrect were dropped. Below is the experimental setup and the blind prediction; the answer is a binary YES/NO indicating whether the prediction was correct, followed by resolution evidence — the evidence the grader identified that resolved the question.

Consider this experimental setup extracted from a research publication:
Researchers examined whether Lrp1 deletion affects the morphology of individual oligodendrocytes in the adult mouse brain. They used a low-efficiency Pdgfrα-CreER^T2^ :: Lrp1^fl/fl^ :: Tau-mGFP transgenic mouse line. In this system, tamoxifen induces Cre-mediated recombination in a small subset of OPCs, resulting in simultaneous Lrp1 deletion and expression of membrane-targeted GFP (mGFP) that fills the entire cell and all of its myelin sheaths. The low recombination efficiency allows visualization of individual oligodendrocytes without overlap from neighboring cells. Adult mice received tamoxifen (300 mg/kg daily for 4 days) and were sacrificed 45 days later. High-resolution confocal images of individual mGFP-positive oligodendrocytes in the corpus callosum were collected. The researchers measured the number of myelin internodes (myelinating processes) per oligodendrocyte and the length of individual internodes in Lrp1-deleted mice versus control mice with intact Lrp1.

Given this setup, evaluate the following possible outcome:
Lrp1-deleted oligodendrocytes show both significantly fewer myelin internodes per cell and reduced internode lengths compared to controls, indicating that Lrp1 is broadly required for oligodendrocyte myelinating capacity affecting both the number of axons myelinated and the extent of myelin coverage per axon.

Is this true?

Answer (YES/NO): NO